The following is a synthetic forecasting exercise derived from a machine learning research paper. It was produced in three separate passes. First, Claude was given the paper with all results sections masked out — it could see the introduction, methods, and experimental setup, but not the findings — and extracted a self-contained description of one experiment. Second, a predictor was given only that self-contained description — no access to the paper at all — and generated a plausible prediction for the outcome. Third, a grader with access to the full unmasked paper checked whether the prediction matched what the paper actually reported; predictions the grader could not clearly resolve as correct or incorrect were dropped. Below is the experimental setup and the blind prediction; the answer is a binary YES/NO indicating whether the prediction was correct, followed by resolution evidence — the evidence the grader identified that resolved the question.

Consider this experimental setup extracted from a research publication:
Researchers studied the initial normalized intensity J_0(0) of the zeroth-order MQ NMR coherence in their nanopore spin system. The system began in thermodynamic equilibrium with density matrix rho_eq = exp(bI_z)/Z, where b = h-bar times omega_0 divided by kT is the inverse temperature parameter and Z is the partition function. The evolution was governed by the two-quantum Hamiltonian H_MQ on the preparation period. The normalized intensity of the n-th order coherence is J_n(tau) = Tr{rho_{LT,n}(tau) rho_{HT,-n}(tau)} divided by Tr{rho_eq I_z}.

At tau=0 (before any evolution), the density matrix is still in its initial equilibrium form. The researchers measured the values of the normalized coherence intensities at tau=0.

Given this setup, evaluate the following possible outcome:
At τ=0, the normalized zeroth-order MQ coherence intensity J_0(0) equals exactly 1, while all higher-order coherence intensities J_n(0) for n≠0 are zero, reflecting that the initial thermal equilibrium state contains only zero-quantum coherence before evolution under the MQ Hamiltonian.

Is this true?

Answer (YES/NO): YES